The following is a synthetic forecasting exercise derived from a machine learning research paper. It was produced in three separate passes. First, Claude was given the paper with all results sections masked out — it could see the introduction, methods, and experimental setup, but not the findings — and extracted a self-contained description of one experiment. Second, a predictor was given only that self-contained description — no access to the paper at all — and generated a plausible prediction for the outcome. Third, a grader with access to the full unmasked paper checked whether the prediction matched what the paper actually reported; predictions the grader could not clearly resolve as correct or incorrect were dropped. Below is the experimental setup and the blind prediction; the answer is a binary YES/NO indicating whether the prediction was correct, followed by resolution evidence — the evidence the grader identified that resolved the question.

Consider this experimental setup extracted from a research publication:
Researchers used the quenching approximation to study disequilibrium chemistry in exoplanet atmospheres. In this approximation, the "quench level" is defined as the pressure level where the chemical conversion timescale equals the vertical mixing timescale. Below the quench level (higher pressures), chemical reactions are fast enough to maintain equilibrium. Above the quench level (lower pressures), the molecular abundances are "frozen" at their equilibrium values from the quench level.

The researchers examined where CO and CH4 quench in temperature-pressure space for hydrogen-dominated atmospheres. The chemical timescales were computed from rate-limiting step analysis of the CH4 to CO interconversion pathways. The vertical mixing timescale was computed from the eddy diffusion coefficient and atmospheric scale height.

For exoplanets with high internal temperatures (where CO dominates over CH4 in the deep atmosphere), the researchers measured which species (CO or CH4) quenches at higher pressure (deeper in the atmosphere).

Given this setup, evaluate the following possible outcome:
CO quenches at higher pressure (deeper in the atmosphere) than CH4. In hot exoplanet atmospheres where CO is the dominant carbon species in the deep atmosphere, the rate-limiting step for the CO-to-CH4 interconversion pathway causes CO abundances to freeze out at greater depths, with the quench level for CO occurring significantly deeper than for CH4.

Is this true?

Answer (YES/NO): YES